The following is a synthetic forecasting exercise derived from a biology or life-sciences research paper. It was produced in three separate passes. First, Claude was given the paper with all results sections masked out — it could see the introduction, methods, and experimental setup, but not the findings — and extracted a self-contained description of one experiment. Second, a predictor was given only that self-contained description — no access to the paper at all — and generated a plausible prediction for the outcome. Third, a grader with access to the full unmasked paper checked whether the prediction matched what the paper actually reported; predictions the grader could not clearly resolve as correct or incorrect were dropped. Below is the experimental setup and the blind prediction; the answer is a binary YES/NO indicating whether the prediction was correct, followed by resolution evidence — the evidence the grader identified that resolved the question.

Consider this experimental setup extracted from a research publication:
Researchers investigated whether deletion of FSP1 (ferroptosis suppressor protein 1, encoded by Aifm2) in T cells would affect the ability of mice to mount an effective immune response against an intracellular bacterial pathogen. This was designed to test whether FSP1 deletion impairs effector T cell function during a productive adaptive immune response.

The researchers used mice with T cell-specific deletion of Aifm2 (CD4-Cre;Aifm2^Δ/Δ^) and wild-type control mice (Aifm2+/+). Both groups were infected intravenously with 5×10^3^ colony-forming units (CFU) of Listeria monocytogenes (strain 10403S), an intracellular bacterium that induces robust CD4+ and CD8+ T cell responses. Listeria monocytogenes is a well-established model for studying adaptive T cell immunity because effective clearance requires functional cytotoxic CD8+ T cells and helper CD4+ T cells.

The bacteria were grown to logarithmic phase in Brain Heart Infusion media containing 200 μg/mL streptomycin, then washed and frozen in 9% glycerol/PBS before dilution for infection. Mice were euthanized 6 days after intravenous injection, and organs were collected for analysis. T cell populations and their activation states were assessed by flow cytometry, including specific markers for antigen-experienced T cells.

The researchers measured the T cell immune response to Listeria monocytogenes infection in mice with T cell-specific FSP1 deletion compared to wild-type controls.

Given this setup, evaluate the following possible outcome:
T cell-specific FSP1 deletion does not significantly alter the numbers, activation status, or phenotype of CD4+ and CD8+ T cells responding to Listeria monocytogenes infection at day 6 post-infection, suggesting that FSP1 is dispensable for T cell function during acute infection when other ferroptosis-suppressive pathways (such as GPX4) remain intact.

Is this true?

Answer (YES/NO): YES